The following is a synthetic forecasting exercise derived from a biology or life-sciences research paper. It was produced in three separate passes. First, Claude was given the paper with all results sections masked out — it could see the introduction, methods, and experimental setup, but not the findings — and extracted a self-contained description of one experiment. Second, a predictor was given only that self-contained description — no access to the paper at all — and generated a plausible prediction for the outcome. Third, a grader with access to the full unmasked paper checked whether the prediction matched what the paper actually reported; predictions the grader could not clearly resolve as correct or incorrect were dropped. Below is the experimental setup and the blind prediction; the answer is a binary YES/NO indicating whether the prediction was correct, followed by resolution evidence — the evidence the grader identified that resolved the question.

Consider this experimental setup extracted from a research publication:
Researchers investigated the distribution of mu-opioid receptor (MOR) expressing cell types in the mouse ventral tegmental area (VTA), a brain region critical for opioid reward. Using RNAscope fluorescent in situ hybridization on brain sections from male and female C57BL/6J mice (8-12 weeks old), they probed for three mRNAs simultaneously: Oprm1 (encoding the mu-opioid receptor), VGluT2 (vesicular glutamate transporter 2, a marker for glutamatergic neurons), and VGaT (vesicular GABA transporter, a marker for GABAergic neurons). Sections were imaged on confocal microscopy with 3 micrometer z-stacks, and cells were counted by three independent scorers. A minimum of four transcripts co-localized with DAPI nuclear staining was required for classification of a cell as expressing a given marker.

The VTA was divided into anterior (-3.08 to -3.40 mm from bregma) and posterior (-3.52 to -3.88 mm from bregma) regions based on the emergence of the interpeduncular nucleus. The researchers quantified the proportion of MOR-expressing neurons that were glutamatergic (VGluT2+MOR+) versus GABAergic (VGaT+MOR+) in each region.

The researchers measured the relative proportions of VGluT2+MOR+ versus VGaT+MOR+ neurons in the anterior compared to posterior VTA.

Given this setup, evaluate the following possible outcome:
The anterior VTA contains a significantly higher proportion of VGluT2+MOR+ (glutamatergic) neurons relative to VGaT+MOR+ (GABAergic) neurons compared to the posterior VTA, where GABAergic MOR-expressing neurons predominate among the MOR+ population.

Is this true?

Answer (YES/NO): YES